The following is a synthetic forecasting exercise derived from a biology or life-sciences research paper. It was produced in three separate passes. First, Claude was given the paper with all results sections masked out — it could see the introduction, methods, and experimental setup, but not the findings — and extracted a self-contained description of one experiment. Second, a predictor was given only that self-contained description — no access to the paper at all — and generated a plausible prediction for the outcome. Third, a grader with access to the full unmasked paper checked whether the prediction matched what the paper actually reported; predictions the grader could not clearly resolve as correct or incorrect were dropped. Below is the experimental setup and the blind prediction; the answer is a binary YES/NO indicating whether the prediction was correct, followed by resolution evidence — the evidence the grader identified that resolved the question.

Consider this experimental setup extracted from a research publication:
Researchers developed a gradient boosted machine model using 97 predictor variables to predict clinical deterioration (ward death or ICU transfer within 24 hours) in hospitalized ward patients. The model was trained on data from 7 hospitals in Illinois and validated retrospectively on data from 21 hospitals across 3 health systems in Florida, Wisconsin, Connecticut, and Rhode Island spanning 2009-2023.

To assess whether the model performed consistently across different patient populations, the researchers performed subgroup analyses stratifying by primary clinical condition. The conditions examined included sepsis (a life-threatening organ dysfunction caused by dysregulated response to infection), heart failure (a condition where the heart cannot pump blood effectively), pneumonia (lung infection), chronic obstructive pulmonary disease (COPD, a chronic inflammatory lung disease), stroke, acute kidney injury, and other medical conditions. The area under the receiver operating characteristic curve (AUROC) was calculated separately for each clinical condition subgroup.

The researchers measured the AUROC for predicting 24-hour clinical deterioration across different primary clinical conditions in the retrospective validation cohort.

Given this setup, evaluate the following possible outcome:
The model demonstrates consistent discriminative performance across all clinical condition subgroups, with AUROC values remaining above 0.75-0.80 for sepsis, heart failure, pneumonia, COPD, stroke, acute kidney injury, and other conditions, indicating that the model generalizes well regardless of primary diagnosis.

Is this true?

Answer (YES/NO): YES